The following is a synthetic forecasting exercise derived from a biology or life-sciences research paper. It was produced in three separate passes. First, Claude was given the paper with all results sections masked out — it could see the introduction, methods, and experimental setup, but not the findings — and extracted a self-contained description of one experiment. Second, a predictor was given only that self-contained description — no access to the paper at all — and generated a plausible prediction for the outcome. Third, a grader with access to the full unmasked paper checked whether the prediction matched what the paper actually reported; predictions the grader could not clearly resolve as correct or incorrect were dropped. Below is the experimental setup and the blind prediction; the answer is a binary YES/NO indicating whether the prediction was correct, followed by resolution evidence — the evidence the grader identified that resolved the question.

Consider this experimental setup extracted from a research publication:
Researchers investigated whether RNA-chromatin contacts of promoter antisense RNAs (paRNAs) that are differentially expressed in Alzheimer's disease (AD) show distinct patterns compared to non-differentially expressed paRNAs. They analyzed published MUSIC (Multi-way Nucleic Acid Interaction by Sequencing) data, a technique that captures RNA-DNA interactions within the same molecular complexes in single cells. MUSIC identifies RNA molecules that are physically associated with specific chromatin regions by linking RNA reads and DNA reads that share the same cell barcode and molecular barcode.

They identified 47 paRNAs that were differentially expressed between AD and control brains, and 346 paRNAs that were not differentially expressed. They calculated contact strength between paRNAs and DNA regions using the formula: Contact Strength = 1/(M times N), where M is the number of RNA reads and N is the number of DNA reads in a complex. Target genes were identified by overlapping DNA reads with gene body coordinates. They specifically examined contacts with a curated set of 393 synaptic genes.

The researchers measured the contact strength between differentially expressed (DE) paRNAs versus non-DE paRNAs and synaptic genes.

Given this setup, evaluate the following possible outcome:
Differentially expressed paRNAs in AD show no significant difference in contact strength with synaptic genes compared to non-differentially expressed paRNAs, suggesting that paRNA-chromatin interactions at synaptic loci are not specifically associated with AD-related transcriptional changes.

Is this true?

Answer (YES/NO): NO